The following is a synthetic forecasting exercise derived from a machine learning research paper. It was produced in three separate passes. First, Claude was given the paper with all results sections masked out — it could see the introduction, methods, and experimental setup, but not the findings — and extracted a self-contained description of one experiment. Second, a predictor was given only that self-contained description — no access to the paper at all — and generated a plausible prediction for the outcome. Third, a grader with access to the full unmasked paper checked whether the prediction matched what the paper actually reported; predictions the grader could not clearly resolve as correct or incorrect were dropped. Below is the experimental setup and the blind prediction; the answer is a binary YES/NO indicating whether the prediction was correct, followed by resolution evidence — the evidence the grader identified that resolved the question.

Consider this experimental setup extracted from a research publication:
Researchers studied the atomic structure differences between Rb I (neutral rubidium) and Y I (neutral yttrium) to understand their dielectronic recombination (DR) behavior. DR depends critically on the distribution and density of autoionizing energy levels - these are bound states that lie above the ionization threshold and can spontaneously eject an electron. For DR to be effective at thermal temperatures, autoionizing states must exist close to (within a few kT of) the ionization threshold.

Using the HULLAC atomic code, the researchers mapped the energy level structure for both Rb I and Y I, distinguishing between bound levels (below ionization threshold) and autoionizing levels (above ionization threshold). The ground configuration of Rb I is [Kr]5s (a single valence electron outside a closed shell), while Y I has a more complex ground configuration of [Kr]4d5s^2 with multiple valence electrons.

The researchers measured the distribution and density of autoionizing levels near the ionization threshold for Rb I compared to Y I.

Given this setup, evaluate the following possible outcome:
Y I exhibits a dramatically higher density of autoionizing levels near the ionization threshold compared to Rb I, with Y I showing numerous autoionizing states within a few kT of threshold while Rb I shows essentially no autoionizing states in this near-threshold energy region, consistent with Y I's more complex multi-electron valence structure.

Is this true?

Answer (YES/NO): YES